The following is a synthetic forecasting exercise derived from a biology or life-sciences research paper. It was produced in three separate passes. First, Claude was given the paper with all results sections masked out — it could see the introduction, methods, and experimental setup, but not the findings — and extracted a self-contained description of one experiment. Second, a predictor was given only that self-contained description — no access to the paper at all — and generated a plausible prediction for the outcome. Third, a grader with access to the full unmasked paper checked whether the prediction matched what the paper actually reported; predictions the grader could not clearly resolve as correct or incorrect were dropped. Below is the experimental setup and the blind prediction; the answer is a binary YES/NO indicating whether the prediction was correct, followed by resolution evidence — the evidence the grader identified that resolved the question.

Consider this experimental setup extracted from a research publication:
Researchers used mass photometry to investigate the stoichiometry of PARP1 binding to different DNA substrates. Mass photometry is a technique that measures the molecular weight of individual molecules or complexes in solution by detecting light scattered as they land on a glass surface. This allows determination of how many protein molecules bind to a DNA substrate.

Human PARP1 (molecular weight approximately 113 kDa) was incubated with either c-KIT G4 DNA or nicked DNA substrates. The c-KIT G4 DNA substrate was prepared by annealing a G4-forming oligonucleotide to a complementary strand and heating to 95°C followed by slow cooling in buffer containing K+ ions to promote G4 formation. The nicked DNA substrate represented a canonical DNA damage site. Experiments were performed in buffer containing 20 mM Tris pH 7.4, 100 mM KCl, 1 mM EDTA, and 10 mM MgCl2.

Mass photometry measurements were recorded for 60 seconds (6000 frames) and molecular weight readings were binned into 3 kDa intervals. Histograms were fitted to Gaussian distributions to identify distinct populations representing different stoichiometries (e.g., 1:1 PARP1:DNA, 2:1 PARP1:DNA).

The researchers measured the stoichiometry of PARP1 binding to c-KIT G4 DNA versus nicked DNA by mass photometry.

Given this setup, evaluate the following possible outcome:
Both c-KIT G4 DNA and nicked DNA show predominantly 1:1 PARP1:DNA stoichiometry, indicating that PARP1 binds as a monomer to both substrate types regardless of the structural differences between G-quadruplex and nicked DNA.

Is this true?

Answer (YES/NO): YES